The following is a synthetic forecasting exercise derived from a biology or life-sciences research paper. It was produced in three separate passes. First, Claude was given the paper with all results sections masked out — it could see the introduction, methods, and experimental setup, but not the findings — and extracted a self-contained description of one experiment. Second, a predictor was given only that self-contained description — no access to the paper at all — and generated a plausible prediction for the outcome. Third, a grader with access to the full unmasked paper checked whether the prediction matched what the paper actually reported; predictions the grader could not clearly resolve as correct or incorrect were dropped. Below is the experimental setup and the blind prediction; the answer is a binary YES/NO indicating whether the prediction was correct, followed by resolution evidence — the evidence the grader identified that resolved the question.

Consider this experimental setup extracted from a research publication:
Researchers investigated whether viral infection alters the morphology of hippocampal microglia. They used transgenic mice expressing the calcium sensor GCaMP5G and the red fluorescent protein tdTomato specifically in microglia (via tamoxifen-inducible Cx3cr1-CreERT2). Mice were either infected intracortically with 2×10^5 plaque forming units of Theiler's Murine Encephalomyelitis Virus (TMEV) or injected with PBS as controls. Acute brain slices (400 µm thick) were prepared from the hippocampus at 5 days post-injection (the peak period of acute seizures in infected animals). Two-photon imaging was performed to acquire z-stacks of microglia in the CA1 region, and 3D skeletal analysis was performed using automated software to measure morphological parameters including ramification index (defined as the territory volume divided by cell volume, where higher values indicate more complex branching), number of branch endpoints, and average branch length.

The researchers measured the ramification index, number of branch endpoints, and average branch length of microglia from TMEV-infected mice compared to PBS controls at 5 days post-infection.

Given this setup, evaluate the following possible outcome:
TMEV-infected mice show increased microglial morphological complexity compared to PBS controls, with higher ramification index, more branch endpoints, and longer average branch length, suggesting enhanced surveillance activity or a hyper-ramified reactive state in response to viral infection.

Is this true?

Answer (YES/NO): NO